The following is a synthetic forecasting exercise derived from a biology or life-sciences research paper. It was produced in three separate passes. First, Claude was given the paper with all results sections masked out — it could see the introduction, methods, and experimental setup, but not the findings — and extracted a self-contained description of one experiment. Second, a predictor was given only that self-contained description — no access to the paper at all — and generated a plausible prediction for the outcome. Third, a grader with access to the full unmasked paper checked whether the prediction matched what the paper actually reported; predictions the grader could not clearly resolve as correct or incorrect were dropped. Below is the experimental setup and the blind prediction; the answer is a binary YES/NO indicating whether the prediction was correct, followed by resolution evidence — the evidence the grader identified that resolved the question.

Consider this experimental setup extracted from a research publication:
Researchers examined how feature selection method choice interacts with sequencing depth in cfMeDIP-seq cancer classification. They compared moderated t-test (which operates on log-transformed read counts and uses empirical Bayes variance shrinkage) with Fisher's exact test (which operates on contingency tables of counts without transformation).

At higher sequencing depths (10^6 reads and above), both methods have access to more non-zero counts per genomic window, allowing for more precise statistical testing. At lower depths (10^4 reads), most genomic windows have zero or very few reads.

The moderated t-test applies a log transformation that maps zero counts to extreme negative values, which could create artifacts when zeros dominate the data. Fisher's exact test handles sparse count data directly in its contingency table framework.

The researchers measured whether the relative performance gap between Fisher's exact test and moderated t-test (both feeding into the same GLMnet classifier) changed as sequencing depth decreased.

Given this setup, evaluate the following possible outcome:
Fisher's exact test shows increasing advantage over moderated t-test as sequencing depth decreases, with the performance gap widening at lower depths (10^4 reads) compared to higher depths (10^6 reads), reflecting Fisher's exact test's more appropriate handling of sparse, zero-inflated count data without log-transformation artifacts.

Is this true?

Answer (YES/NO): NO